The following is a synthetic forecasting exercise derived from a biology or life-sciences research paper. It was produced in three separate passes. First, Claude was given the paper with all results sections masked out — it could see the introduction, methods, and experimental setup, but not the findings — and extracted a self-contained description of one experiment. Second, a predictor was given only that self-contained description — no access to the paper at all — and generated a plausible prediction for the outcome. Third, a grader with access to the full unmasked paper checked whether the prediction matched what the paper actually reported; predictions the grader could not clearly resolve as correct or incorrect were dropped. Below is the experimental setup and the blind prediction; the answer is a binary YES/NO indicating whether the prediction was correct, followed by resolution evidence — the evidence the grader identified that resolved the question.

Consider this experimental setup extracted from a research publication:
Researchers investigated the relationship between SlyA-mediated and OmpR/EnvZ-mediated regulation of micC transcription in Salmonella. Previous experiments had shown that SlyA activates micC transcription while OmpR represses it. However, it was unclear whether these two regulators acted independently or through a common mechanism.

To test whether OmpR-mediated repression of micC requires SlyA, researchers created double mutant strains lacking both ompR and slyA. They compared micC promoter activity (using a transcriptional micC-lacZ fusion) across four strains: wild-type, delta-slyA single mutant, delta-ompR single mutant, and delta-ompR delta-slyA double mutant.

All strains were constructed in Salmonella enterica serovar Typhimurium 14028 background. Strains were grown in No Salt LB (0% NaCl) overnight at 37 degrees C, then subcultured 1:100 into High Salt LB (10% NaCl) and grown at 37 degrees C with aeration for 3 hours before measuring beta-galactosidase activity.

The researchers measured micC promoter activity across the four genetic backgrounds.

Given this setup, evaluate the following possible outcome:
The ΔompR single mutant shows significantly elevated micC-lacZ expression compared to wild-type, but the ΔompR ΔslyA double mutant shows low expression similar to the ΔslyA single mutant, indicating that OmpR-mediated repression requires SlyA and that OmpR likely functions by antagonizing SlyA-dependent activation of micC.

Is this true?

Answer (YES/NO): YES